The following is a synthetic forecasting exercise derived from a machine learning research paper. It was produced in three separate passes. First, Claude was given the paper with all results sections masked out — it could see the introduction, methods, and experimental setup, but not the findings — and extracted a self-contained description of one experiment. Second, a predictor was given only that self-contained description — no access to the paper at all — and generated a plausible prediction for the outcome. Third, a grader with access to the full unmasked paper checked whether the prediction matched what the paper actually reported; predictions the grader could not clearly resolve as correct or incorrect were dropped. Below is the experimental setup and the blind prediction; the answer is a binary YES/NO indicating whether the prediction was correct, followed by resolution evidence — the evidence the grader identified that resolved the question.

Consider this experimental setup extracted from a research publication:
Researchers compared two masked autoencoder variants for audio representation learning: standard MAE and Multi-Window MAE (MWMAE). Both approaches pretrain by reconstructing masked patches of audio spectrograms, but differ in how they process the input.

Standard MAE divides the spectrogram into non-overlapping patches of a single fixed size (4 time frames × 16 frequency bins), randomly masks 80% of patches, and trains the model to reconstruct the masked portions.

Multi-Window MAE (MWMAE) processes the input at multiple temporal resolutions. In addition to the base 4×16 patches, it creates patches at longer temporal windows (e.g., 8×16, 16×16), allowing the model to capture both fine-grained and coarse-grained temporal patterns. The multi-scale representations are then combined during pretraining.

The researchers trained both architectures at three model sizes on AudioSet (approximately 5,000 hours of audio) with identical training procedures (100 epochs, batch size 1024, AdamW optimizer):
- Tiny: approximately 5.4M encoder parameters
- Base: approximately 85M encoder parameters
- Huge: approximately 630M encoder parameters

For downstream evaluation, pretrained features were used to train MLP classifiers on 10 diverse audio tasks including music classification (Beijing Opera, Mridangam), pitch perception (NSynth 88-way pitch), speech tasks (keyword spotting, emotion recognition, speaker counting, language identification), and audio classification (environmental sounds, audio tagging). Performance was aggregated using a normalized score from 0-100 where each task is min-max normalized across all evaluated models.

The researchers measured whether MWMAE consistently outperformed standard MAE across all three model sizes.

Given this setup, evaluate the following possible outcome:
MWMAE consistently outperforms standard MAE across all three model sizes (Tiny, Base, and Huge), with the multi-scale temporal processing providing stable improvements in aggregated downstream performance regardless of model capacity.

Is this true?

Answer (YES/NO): NO